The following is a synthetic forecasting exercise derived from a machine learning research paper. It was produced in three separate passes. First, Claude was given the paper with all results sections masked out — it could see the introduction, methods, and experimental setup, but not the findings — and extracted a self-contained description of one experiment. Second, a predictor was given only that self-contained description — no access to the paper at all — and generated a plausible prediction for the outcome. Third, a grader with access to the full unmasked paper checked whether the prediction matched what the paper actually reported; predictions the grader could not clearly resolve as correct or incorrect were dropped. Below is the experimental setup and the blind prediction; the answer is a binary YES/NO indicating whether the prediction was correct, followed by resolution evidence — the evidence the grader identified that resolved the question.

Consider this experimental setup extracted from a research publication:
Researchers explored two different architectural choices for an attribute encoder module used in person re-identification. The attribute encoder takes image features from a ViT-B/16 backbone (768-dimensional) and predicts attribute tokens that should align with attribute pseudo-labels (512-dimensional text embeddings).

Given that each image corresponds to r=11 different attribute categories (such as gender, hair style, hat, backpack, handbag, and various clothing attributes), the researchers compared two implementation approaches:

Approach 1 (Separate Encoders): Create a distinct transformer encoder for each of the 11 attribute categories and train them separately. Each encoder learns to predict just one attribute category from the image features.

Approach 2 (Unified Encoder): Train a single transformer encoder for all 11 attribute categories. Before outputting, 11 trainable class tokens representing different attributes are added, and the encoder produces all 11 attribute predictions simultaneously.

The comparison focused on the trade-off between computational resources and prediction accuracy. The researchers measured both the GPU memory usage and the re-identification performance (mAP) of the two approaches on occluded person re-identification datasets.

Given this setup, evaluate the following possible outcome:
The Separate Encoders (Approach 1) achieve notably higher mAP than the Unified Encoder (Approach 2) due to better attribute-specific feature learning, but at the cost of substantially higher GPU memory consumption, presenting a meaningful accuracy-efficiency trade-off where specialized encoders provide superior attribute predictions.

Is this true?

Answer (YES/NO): NO